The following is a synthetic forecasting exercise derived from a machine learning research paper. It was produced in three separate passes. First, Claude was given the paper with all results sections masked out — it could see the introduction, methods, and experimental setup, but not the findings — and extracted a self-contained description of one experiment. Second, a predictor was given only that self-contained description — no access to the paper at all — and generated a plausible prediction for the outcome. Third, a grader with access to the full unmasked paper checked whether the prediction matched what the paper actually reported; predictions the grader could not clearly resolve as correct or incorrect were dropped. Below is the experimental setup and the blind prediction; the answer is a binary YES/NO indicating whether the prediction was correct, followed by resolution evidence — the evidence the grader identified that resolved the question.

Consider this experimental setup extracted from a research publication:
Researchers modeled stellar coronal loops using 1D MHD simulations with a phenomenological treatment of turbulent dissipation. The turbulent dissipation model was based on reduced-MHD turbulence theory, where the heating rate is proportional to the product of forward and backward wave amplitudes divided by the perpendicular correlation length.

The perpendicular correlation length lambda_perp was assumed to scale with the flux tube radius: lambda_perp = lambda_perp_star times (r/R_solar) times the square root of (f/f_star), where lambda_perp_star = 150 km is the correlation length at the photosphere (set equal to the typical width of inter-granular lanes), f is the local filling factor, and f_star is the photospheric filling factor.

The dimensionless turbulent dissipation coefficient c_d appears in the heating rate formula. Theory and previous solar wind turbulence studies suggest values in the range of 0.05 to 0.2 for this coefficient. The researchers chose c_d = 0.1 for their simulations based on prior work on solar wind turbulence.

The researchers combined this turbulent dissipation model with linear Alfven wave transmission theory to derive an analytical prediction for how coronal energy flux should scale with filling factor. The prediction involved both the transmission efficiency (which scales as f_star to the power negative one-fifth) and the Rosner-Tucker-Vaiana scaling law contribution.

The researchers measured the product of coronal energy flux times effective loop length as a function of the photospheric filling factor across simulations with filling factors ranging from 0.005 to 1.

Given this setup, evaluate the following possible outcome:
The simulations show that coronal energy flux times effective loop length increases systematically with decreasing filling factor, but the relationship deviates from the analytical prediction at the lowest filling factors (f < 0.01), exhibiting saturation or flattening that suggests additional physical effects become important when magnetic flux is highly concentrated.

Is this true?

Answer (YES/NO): NO